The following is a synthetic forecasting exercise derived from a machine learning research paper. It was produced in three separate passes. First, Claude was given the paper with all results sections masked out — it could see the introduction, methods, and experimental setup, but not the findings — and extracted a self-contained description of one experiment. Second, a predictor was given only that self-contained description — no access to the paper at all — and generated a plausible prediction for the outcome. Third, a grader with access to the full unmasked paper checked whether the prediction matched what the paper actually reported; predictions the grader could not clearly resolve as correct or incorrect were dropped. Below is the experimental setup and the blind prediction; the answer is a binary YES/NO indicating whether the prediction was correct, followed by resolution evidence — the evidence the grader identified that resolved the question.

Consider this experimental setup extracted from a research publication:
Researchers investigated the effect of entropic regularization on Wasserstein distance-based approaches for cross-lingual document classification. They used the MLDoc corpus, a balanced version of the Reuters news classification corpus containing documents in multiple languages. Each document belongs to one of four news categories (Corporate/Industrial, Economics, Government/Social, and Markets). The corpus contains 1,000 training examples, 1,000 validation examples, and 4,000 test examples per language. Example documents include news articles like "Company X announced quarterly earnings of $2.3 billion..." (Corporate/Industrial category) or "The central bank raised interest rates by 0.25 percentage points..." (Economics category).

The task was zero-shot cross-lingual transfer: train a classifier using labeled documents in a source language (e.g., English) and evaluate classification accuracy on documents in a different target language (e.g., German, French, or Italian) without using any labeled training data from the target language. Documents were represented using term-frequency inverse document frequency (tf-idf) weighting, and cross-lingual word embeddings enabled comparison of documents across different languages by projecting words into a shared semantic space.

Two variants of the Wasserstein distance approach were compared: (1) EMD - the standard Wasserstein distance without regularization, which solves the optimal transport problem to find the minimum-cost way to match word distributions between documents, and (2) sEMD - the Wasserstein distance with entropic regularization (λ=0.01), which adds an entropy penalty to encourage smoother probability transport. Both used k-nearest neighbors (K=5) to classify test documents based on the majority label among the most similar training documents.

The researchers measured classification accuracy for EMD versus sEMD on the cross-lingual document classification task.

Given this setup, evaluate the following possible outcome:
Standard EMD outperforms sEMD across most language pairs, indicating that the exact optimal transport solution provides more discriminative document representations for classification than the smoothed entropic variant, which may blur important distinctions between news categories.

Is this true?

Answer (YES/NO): YES